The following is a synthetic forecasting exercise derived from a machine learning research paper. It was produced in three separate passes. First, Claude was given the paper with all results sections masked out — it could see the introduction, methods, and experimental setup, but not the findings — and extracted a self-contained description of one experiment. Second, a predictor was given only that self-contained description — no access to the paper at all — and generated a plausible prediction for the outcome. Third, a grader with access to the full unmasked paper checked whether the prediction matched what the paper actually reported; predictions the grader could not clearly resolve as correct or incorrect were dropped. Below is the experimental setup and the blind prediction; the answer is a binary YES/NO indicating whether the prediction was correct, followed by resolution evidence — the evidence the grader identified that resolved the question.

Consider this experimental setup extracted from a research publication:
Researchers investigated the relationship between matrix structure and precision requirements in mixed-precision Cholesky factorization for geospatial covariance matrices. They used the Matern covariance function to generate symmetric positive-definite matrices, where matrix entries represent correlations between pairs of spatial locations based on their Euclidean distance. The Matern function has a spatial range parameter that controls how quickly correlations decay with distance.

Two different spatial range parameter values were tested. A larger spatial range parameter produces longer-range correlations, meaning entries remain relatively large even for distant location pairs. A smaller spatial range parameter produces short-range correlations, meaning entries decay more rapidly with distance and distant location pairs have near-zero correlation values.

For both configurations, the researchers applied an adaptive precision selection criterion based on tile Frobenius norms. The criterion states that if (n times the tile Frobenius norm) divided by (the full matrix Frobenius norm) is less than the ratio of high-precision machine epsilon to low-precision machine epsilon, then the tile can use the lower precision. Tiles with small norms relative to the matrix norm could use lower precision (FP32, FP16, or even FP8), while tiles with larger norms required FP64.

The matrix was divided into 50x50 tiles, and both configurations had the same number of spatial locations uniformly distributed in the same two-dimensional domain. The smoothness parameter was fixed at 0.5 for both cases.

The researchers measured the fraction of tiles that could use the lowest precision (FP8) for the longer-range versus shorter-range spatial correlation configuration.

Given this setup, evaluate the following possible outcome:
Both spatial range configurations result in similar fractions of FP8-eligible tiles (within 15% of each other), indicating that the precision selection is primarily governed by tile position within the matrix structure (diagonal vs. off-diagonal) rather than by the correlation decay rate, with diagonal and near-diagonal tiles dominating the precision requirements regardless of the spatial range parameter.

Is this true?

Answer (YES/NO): NO